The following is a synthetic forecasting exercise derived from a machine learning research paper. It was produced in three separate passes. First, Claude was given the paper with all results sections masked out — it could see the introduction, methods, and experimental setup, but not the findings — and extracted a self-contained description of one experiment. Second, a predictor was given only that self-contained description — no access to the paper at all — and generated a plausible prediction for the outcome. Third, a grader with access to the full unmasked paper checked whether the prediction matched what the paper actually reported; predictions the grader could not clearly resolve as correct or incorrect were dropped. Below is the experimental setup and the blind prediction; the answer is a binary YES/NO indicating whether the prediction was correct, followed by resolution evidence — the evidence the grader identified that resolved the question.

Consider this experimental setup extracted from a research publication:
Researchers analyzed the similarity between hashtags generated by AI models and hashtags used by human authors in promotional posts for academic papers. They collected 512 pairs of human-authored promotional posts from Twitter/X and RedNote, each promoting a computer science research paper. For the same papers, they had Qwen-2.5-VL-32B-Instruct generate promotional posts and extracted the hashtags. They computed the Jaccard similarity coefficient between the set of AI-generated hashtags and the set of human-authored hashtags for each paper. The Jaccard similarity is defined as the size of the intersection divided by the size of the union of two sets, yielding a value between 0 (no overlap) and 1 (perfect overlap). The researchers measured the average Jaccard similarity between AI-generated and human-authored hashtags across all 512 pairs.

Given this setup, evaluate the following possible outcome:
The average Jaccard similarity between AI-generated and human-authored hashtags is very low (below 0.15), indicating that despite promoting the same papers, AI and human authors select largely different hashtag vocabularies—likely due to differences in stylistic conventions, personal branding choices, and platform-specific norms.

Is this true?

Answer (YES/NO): YES